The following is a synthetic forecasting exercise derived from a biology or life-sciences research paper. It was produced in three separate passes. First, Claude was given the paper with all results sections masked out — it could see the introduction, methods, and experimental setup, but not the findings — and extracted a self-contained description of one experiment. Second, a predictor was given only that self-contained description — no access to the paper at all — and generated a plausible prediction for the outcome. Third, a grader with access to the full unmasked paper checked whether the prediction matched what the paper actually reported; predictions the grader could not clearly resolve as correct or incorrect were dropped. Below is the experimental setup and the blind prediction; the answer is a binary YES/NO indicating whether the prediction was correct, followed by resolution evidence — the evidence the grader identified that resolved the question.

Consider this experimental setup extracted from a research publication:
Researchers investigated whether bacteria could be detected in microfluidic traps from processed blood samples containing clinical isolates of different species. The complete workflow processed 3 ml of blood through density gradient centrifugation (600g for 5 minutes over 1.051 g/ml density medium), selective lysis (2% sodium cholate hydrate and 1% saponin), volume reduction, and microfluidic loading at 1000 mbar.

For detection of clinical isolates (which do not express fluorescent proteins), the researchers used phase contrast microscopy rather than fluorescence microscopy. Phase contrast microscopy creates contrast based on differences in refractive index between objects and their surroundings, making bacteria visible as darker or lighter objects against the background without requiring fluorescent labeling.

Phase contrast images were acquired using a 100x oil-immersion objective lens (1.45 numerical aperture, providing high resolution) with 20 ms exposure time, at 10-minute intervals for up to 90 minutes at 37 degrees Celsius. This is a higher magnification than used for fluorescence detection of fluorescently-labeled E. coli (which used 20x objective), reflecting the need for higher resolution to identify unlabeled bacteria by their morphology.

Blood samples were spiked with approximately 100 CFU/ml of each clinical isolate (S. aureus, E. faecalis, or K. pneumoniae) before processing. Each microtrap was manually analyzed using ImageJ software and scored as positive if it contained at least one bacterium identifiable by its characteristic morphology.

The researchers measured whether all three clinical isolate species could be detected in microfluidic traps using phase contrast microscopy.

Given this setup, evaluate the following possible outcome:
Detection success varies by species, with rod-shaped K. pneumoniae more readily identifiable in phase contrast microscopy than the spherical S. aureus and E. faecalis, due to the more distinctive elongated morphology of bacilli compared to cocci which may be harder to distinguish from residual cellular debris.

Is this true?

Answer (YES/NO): NO